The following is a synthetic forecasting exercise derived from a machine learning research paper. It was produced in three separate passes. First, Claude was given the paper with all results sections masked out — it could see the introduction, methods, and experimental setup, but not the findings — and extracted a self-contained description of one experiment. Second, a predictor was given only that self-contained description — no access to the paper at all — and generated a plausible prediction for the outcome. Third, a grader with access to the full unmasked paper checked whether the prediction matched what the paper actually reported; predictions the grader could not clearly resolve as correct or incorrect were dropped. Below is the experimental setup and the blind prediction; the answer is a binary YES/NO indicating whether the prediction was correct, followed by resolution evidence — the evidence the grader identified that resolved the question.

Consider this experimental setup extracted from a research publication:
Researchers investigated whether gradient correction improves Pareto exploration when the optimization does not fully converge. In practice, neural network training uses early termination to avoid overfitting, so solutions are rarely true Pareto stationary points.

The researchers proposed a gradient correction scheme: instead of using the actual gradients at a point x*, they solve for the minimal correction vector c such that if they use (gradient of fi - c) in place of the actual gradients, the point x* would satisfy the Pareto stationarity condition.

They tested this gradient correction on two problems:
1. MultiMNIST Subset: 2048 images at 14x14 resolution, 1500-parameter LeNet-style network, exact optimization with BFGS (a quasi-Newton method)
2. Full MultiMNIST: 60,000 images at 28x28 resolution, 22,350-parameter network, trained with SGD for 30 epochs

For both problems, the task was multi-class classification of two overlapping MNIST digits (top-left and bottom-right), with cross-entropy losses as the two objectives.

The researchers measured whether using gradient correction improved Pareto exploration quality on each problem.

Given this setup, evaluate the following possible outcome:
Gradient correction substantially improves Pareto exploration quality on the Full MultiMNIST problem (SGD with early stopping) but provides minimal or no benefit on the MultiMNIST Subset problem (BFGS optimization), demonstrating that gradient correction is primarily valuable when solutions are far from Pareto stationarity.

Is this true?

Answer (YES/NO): NO